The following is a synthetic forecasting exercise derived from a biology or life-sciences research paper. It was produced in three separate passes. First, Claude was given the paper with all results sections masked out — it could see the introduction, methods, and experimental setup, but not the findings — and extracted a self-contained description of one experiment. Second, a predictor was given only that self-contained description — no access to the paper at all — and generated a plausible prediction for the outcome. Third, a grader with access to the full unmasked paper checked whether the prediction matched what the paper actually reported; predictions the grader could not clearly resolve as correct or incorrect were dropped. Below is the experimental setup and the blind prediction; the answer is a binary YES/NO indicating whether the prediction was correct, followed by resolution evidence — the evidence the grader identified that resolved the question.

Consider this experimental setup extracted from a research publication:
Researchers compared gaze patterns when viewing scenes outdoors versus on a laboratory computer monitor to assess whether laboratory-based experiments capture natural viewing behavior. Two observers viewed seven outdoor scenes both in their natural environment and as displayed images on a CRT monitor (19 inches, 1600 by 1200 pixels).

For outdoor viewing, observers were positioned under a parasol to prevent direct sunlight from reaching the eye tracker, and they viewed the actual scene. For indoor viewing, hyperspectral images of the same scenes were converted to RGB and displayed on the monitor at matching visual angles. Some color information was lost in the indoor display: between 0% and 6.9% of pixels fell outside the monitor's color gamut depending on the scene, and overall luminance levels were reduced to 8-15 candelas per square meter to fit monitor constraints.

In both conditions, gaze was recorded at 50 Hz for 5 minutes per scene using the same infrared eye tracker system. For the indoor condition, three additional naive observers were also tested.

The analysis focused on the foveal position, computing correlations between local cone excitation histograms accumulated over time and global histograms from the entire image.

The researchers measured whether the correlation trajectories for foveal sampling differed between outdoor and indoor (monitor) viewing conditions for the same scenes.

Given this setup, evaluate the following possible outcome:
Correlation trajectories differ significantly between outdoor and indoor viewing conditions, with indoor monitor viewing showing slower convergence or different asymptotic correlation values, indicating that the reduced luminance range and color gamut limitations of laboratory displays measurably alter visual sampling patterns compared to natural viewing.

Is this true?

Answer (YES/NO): NO